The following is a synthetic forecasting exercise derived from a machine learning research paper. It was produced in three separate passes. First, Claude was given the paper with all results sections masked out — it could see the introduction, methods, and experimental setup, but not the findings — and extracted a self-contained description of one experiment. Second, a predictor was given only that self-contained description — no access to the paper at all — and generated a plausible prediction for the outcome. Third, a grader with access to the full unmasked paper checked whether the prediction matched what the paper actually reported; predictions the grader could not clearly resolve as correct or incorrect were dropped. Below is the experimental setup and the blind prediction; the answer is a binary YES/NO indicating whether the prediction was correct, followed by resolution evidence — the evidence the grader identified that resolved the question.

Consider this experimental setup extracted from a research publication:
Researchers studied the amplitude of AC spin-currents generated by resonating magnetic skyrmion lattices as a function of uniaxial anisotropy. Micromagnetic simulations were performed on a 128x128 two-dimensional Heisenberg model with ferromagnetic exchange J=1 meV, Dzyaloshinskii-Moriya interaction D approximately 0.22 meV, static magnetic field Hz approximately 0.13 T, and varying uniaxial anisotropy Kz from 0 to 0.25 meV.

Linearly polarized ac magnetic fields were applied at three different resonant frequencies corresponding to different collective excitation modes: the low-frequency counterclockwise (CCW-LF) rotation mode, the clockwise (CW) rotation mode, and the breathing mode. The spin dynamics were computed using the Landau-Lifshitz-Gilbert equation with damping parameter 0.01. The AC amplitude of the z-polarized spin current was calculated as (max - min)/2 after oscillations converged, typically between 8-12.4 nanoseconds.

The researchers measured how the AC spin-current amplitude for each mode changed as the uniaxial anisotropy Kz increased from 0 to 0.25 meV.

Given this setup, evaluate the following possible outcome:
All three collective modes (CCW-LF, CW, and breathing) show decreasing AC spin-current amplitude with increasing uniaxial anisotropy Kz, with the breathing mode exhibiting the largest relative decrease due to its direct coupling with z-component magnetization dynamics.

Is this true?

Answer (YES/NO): NO